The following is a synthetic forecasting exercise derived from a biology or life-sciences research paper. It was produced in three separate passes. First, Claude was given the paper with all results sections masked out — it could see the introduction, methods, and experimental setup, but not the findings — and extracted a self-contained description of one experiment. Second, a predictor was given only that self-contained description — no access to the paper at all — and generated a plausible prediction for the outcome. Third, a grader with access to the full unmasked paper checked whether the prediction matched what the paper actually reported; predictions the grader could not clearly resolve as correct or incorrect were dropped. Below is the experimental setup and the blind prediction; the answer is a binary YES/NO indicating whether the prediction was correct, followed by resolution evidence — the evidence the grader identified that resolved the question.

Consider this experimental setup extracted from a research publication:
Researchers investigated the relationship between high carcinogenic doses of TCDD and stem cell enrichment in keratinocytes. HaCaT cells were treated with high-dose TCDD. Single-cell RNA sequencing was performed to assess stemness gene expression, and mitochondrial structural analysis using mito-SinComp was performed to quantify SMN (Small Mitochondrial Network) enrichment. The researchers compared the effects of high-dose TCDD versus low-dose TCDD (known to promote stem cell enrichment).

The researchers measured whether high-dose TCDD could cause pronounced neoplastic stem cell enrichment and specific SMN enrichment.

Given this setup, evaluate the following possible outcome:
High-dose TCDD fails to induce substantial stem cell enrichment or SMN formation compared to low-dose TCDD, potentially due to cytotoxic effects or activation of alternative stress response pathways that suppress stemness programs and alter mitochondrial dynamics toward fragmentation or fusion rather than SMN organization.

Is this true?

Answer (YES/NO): YES